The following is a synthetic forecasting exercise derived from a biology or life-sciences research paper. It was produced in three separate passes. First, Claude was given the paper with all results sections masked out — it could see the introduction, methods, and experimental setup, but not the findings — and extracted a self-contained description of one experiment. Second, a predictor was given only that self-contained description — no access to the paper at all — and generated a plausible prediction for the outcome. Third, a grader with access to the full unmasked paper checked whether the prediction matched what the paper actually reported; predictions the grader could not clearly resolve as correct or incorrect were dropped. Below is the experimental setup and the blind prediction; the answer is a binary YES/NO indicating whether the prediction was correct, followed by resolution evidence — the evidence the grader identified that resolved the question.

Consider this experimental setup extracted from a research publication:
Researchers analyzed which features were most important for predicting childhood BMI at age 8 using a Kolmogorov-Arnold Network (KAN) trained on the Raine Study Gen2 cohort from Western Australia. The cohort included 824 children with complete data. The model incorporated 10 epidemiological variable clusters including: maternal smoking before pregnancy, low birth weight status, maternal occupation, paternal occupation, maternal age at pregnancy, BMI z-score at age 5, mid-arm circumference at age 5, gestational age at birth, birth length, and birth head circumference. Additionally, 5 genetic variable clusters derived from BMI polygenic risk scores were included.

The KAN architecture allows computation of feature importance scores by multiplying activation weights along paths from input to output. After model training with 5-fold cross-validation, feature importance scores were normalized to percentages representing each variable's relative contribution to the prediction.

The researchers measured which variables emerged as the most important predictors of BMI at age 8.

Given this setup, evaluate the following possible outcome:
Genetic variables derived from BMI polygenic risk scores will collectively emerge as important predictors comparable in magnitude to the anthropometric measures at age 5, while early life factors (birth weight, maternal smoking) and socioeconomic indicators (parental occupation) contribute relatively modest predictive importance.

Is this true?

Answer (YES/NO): NO